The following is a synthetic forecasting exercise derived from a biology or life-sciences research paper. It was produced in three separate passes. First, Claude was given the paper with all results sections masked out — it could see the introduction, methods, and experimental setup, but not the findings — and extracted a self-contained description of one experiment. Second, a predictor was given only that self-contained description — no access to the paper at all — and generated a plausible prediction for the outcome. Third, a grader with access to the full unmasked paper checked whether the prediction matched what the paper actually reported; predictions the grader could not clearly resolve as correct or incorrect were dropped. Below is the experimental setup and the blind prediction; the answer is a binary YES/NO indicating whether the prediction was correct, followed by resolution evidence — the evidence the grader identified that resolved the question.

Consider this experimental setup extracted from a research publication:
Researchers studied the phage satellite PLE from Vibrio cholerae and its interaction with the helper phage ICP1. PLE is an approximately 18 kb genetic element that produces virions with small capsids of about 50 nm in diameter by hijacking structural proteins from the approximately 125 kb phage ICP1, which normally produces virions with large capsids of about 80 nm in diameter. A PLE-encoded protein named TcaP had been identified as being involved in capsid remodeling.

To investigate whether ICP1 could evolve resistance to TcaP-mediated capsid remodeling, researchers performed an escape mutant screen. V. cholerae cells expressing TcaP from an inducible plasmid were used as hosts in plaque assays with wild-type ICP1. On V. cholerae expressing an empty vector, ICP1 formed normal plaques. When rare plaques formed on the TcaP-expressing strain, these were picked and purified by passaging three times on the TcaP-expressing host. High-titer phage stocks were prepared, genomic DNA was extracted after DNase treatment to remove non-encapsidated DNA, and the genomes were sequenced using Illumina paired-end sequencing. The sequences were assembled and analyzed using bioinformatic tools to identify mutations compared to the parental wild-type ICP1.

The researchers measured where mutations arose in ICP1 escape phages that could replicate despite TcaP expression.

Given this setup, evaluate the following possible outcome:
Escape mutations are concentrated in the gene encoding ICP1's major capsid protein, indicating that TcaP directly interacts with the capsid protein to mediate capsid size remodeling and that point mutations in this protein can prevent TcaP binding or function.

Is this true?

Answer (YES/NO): YES